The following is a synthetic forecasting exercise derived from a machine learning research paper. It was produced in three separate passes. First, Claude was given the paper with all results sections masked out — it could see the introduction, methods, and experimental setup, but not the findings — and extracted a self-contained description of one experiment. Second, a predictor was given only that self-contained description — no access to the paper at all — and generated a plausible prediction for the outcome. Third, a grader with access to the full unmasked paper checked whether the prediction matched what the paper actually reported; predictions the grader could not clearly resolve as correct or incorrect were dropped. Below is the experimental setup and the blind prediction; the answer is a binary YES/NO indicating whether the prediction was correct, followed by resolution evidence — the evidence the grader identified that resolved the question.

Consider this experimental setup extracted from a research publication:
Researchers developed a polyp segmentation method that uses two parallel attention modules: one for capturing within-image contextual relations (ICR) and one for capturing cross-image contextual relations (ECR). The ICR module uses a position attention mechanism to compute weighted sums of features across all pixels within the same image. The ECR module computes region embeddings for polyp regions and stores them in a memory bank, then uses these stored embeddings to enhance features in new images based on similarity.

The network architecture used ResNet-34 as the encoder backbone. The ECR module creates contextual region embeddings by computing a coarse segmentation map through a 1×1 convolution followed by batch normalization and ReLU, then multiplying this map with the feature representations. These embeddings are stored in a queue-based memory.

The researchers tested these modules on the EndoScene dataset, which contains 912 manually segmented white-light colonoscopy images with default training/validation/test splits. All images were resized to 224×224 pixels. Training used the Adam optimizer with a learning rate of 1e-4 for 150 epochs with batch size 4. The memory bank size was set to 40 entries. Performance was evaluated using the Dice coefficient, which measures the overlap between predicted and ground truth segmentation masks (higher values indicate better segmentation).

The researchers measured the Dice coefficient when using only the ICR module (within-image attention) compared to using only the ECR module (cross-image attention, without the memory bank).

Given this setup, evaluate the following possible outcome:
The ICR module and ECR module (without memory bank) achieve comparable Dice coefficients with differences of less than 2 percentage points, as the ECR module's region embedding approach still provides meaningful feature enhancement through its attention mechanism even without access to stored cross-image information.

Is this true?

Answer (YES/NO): YES